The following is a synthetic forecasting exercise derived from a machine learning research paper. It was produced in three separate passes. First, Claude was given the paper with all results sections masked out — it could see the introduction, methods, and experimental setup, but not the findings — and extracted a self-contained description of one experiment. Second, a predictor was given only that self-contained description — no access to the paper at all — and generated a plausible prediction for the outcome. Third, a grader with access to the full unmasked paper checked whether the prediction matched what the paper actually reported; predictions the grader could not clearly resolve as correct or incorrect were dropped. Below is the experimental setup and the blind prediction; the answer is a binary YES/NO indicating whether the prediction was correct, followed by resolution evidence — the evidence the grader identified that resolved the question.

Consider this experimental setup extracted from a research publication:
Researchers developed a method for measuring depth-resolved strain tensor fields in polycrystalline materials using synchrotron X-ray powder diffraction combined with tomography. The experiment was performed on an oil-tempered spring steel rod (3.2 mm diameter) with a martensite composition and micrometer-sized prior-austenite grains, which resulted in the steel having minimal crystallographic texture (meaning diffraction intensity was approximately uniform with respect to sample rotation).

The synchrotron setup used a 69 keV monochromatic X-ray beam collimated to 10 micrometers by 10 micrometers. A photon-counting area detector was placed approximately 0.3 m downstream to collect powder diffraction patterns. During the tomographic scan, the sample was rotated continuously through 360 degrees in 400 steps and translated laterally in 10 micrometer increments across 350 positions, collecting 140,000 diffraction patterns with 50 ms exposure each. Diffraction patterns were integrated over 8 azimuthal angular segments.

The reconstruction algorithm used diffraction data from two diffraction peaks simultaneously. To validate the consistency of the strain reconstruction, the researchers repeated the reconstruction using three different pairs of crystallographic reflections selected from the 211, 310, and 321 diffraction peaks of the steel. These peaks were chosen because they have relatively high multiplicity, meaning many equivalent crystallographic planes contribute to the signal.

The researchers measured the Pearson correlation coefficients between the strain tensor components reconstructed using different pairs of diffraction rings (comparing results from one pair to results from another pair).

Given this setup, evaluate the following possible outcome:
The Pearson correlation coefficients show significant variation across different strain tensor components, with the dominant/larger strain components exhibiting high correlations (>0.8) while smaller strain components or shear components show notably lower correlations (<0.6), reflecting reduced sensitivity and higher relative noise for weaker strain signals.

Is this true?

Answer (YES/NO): NO